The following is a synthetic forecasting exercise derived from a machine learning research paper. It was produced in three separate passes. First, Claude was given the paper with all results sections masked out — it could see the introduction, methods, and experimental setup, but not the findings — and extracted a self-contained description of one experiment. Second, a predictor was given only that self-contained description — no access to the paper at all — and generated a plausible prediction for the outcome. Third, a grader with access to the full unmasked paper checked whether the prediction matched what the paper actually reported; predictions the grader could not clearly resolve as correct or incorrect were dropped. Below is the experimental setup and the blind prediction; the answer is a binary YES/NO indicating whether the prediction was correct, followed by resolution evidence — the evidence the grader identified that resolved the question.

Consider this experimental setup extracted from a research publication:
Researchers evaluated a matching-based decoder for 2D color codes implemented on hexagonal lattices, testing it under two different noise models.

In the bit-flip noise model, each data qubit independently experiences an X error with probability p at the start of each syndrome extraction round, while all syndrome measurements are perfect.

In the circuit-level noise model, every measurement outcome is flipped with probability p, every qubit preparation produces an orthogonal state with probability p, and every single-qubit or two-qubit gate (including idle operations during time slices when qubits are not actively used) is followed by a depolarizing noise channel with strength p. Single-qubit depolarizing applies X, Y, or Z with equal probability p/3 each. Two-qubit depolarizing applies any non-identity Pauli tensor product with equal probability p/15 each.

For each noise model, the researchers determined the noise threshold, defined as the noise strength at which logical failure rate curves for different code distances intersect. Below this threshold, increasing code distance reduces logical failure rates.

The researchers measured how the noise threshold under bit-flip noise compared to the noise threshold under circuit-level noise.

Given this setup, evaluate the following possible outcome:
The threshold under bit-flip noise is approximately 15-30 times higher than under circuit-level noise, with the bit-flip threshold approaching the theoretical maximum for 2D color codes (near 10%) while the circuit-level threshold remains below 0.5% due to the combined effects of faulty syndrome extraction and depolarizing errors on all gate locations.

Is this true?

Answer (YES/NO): NO